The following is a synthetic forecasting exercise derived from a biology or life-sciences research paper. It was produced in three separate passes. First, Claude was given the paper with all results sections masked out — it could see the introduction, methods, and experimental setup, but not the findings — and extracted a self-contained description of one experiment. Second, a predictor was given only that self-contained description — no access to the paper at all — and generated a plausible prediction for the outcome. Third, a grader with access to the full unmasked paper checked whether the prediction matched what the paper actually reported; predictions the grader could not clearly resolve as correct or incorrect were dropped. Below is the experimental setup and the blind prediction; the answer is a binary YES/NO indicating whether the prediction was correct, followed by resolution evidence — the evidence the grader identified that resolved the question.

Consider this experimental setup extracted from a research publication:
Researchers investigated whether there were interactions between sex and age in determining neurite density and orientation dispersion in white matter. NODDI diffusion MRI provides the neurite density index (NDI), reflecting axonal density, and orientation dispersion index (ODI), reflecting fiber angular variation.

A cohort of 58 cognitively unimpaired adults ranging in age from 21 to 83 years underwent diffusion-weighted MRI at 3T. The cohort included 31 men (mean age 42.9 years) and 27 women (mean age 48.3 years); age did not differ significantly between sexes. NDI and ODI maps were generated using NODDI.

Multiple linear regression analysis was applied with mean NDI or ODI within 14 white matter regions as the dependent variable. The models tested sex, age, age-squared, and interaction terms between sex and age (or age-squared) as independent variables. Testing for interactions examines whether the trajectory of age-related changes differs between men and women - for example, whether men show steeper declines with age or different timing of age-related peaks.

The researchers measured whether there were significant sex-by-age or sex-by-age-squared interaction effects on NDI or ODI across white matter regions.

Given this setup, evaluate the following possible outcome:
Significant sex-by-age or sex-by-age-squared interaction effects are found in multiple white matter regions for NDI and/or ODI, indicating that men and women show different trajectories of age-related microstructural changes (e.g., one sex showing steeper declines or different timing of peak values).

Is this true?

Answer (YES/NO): NO